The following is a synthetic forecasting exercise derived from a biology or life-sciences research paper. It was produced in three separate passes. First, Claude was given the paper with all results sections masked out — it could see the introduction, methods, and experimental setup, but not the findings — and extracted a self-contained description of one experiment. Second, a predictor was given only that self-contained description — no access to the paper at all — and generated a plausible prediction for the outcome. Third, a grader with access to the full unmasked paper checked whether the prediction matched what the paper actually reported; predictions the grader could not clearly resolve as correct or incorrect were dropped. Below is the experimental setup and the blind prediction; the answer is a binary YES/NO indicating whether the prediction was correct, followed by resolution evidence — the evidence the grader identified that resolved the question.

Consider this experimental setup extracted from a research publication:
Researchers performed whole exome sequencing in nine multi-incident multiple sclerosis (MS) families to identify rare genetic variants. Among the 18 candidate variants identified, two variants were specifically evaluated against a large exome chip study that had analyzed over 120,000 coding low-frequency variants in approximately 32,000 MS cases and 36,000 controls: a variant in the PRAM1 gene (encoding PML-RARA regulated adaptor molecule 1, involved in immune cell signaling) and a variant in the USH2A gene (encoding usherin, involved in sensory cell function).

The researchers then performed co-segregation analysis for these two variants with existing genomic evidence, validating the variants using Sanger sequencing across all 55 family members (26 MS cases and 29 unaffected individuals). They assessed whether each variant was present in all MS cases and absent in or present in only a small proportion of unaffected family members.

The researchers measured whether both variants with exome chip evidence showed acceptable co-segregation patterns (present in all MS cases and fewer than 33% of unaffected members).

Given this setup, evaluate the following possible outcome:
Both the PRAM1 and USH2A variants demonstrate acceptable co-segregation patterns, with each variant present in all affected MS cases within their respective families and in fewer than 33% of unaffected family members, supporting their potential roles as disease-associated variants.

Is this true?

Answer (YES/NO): NO